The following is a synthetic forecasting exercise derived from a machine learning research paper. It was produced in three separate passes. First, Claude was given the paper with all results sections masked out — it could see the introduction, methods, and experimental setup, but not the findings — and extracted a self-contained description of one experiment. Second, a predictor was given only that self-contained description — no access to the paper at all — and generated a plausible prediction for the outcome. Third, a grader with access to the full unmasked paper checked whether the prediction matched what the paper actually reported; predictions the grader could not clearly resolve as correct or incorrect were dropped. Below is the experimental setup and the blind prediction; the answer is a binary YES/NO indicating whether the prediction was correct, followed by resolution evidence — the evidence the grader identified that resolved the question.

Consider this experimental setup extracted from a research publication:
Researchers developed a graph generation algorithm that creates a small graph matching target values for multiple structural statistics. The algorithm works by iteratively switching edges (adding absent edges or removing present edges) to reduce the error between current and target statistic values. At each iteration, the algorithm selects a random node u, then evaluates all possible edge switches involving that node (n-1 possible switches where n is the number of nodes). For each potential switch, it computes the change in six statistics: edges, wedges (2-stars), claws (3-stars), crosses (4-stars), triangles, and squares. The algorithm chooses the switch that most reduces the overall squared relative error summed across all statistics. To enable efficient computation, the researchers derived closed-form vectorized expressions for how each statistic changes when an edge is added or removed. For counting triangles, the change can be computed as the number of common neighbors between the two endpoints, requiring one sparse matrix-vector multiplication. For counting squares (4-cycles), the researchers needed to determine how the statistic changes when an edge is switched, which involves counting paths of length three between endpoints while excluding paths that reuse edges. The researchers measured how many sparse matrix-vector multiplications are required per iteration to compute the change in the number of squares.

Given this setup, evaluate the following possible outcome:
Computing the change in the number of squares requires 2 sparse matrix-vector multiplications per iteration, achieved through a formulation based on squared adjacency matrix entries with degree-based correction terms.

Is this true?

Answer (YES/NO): YES